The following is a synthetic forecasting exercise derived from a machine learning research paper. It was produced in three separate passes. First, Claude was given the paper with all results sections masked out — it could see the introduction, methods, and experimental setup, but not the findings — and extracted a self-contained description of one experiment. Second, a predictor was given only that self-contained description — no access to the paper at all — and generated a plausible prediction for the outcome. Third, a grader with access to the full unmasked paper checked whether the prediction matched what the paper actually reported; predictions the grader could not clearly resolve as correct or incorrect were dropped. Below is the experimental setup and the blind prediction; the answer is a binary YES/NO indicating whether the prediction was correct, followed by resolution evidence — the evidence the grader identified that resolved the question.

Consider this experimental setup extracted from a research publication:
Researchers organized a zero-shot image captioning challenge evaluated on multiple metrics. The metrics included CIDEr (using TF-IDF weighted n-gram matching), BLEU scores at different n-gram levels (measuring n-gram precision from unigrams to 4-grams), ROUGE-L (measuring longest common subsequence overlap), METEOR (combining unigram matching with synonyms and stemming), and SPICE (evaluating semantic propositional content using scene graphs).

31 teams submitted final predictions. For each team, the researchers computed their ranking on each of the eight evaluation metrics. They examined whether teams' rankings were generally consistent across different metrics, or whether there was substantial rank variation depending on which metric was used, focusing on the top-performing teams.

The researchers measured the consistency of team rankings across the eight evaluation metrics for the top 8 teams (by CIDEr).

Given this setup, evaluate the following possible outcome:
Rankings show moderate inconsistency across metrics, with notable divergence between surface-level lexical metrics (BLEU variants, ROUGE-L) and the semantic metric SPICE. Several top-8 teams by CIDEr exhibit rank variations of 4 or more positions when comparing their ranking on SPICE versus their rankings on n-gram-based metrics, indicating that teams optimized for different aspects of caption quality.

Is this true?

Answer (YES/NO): NO